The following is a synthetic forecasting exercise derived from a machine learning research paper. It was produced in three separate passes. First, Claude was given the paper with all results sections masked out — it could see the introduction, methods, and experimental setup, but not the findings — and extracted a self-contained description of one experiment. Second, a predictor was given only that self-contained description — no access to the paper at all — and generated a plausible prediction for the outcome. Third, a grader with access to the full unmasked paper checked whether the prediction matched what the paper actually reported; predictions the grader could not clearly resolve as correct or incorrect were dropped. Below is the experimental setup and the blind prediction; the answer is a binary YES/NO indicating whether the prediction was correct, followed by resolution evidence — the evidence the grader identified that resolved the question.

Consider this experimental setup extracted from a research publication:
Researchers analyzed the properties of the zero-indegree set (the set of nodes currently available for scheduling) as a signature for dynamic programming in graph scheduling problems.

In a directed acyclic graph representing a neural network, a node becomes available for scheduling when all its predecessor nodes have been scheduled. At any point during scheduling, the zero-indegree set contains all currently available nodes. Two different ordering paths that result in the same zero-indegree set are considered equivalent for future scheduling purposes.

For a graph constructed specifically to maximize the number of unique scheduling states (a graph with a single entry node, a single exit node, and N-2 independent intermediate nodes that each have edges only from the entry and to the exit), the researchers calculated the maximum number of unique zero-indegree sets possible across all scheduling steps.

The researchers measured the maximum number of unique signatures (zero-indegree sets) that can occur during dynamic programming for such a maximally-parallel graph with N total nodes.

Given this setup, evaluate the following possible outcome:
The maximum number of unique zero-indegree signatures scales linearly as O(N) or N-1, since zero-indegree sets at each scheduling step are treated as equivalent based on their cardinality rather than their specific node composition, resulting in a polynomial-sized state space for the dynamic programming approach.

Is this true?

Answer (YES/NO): NO